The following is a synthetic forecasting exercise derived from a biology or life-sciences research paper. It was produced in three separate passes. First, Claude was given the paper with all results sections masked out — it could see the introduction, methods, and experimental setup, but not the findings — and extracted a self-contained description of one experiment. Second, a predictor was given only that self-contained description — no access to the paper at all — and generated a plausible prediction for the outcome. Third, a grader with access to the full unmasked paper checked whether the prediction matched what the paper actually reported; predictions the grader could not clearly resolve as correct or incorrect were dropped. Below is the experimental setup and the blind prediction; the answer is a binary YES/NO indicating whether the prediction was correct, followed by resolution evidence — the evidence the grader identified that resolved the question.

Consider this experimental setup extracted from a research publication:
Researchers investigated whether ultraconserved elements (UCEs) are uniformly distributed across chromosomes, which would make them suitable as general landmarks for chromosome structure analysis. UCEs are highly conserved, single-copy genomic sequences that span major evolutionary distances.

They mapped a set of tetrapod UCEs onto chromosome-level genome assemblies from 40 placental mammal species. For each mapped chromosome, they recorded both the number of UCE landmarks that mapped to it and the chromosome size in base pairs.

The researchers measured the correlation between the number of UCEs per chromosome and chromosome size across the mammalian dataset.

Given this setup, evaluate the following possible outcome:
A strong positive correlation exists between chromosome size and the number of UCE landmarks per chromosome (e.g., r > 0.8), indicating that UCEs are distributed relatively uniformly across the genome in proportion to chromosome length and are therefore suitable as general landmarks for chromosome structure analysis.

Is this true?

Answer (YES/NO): NO